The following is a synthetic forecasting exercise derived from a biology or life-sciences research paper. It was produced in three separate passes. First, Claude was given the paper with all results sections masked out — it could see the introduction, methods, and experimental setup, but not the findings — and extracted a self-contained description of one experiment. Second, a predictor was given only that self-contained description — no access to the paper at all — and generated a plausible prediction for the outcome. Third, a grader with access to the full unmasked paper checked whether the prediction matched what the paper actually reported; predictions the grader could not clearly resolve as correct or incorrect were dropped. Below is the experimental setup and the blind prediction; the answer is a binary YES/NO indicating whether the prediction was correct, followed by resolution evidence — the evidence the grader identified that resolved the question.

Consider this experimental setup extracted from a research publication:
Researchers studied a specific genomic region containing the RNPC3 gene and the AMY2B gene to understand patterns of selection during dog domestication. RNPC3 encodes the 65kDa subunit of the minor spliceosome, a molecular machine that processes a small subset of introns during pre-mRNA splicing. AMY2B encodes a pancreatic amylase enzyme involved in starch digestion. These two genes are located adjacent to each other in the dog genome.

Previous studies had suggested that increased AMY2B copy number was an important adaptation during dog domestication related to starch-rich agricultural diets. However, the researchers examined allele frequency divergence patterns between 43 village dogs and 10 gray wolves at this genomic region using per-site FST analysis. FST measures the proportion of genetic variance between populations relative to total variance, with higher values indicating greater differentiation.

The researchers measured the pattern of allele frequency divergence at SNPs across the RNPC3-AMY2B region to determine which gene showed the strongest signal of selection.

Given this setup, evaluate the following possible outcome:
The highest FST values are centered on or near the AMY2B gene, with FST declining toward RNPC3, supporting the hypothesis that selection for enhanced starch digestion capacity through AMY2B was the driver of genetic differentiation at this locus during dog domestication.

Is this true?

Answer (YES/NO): NO